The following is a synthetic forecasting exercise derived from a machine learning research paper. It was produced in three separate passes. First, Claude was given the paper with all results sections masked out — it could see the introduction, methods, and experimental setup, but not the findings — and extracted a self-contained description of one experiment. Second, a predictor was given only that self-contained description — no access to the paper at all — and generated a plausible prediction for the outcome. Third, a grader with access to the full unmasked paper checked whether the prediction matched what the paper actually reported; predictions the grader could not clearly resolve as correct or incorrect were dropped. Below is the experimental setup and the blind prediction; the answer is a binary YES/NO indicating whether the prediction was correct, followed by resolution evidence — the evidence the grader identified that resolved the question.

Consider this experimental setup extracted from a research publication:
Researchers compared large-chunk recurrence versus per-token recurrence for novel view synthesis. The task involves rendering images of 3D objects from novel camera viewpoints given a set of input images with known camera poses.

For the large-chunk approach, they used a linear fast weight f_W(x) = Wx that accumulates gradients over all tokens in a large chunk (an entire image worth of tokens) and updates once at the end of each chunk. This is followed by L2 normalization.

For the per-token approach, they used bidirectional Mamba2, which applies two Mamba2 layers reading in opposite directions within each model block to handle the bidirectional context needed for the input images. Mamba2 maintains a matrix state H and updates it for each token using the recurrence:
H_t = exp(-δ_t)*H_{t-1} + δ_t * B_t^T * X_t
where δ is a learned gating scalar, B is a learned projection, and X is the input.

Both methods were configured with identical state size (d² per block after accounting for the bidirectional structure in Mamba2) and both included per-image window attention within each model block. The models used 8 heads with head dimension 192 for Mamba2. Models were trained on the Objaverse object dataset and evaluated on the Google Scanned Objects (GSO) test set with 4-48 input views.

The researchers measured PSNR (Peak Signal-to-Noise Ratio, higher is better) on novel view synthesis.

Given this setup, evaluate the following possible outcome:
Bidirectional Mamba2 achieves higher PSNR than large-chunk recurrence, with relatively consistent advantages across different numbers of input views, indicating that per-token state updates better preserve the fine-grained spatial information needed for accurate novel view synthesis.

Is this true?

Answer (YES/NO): NO